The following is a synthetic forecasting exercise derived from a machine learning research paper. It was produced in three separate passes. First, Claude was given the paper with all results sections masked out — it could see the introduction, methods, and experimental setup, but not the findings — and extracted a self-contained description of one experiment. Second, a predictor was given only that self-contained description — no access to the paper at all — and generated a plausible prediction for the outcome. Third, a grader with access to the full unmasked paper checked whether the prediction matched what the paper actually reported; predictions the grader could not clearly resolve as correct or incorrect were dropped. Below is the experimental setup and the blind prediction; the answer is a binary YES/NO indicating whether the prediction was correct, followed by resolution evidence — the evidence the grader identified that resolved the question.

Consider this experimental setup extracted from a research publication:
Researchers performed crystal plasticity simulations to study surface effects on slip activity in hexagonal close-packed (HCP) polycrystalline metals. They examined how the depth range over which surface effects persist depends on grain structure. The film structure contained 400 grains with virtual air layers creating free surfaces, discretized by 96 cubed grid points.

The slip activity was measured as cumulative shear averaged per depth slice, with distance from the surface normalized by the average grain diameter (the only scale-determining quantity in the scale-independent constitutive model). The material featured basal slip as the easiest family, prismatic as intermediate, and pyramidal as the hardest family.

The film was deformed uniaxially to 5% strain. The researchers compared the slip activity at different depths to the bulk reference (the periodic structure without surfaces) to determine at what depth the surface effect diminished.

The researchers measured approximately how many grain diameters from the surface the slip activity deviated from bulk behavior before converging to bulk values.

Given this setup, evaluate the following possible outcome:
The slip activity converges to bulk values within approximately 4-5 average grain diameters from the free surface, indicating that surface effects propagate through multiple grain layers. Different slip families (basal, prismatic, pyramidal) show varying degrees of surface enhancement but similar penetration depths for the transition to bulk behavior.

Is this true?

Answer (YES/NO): NO